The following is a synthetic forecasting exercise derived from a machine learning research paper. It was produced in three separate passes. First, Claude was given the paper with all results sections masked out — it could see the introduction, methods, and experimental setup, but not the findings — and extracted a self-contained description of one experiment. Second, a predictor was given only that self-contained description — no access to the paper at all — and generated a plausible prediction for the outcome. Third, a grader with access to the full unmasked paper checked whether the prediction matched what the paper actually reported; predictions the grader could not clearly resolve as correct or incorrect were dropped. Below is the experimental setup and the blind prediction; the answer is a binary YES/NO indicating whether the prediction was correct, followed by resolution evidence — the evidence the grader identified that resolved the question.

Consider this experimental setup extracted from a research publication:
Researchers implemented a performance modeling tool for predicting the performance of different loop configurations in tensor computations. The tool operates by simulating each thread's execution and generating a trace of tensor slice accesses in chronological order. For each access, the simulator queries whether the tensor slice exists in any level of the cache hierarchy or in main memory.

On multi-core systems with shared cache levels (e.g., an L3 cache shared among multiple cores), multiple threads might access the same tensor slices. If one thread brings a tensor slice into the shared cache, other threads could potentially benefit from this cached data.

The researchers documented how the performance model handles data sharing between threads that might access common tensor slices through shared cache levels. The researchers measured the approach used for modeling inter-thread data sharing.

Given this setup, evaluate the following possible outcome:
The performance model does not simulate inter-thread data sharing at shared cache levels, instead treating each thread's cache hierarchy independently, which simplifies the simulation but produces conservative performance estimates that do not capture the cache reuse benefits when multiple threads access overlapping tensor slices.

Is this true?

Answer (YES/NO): YES